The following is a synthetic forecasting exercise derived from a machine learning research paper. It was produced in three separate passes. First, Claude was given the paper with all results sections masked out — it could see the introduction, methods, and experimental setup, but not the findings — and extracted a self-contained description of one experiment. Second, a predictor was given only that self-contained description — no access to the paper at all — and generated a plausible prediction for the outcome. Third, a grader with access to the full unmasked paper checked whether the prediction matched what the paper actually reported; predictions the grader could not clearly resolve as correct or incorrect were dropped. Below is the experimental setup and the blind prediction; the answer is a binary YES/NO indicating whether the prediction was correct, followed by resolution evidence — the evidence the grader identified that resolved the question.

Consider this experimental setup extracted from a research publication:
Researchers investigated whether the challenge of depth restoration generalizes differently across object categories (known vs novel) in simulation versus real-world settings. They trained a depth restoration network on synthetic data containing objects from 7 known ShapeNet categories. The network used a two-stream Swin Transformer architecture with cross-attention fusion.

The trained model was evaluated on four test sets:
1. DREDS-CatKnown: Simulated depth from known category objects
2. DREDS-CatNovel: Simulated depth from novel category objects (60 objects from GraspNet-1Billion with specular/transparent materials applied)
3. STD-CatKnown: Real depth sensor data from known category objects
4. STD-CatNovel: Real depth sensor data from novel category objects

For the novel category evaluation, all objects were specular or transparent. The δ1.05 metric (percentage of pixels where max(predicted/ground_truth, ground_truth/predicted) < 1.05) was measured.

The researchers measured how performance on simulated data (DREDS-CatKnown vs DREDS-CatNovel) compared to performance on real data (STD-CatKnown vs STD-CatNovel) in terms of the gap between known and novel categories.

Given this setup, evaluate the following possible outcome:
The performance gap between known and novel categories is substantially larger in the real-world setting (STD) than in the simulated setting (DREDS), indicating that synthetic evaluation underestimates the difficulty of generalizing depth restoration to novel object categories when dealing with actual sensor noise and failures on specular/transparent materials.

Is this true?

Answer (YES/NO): NO